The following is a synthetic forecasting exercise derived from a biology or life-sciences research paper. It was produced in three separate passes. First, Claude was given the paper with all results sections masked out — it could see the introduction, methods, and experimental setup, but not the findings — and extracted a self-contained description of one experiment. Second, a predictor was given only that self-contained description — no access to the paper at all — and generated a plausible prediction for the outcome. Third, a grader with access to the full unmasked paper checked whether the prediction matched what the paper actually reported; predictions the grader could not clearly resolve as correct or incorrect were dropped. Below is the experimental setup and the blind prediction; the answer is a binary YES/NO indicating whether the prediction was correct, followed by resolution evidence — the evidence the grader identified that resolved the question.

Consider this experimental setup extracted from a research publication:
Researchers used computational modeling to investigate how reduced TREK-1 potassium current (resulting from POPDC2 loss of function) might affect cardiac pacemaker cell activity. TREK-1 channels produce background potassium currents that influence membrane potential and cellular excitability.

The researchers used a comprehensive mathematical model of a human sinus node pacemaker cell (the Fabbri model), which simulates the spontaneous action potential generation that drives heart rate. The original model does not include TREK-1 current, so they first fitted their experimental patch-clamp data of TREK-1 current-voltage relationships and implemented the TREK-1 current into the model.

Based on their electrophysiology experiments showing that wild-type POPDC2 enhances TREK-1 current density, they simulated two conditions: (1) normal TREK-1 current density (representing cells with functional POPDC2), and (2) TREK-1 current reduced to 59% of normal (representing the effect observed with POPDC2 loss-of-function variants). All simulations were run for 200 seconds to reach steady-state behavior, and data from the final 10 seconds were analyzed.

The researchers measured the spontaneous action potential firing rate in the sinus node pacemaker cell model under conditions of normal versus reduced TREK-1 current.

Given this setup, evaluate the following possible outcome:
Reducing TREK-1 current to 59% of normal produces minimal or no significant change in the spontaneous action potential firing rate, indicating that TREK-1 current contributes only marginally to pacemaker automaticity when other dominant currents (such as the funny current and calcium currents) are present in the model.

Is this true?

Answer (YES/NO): NO